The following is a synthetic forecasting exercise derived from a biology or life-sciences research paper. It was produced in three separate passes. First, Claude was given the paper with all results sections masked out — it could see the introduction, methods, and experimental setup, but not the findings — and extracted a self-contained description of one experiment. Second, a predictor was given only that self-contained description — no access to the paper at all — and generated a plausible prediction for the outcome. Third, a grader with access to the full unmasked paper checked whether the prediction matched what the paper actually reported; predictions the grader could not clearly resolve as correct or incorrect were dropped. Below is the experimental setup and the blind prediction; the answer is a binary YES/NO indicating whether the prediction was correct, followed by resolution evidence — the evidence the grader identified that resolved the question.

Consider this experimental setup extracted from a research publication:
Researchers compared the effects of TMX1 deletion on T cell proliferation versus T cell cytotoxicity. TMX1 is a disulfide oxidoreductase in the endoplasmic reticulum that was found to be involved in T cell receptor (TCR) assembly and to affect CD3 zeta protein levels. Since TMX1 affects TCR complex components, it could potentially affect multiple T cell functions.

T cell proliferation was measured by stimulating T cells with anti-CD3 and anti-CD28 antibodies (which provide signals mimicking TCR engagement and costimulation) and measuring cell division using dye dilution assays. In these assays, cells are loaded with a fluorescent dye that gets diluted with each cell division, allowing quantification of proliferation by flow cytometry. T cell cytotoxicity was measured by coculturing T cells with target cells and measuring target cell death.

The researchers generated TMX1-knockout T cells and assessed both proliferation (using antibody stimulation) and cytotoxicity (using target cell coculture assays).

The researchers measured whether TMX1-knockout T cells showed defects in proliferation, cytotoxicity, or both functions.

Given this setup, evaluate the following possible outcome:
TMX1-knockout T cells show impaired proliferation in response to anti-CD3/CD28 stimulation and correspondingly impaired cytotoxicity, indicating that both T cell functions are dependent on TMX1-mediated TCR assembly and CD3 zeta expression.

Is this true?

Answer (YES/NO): NO